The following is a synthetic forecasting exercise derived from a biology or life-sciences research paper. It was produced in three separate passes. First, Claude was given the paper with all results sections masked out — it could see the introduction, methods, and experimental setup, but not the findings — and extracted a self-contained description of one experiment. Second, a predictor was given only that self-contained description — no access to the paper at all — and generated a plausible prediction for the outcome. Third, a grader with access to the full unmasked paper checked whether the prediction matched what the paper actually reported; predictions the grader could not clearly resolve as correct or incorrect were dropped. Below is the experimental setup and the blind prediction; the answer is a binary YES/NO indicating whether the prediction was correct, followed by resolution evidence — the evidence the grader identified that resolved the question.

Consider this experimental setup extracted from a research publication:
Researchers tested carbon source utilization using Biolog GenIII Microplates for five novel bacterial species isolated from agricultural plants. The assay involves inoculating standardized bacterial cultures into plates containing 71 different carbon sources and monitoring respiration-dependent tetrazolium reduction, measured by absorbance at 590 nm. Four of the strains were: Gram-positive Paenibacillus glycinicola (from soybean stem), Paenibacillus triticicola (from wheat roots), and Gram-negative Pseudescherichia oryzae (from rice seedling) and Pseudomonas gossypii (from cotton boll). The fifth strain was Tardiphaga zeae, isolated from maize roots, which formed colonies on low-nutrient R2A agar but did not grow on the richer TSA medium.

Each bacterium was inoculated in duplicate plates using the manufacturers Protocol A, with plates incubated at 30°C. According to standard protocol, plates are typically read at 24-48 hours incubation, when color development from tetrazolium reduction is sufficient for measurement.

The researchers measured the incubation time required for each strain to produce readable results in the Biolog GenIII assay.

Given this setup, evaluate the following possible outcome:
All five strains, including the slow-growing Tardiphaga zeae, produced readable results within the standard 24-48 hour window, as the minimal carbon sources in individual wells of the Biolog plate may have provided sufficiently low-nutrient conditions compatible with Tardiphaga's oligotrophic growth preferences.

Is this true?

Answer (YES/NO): NO